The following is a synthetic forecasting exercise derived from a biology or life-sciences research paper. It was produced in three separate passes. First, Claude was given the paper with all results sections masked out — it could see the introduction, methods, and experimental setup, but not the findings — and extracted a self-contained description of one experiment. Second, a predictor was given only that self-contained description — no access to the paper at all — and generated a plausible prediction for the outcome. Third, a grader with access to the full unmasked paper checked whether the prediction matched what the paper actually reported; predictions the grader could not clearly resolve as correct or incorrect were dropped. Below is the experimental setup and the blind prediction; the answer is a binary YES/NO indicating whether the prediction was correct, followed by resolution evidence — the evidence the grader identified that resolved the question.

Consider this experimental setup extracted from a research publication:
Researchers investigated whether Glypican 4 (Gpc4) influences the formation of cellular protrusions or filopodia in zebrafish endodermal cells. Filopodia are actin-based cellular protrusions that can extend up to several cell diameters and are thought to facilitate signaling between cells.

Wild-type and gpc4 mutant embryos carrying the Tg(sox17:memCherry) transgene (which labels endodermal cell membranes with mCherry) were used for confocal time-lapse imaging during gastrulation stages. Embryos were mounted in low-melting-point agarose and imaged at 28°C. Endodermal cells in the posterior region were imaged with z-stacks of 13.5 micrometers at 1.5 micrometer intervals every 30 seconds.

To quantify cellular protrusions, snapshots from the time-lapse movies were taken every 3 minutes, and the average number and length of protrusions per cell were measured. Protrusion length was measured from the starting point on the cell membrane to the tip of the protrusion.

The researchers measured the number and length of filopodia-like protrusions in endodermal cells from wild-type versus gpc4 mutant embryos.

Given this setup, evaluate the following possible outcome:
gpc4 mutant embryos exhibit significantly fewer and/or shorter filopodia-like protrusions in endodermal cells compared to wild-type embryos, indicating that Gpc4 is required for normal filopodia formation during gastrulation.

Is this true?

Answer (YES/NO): YES